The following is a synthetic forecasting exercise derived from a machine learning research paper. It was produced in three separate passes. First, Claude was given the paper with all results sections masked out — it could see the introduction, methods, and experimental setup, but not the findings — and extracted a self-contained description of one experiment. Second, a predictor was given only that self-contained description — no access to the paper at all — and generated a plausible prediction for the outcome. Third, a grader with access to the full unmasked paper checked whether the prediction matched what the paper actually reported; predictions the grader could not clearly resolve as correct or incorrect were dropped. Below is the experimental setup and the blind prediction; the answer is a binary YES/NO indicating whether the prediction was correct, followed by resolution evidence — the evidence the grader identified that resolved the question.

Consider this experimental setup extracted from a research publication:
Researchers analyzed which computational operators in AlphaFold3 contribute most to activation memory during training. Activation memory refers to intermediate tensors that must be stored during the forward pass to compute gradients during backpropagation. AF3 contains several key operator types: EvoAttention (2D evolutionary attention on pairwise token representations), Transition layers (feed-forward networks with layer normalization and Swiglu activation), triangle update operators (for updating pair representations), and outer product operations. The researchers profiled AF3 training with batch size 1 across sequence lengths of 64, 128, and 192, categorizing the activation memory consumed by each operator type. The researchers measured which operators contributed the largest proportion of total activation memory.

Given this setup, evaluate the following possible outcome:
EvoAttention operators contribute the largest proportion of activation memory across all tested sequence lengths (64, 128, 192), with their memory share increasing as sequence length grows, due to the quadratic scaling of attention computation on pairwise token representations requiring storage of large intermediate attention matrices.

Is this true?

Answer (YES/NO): NO